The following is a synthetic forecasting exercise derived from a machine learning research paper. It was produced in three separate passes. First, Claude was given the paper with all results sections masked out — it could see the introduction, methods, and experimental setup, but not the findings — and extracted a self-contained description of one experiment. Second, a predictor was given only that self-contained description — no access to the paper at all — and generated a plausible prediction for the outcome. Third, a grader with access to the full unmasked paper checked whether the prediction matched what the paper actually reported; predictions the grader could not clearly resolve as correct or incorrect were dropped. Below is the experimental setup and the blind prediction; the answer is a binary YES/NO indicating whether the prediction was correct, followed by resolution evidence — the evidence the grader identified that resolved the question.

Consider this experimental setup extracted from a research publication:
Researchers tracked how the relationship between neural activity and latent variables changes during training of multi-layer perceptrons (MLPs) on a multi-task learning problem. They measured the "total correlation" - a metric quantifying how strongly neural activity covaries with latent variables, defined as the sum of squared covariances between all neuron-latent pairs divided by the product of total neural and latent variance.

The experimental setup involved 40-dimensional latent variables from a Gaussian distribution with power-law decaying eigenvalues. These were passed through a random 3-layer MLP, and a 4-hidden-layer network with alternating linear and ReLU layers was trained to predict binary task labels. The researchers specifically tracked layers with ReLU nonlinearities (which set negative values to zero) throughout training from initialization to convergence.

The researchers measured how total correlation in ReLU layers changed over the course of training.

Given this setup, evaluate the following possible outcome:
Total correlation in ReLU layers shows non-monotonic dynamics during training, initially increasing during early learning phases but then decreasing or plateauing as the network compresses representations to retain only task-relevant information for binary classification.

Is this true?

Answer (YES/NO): NO